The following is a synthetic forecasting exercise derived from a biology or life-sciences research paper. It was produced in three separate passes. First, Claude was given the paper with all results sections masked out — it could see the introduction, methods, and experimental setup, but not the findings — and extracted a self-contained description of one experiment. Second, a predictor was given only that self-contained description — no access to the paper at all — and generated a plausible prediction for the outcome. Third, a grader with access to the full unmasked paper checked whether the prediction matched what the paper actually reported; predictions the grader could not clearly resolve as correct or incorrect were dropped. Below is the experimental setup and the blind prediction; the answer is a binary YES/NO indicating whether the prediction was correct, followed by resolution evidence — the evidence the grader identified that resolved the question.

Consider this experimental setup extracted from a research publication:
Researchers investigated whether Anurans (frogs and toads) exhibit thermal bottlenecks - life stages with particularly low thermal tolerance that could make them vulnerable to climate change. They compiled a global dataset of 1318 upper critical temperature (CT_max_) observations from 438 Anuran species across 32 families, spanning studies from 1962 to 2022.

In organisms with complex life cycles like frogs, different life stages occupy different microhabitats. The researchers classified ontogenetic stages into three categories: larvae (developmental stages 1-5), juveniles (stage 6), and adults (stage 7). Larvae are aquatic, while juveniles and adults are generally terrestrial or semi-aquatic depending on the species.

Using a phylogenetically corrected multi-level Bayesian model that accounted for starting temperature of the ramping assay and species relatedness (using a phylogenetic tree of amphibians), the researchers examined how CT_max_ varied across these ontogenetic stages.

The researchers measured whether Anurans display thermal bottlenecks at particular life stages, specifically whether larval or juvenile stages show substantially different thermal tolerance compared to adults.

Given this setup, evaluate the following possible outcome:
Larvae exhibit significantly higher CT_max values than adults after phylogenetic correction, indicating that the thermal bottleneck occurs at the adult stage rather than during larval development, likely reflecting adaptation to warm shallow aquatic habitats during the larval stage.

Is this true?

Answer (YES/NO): NO